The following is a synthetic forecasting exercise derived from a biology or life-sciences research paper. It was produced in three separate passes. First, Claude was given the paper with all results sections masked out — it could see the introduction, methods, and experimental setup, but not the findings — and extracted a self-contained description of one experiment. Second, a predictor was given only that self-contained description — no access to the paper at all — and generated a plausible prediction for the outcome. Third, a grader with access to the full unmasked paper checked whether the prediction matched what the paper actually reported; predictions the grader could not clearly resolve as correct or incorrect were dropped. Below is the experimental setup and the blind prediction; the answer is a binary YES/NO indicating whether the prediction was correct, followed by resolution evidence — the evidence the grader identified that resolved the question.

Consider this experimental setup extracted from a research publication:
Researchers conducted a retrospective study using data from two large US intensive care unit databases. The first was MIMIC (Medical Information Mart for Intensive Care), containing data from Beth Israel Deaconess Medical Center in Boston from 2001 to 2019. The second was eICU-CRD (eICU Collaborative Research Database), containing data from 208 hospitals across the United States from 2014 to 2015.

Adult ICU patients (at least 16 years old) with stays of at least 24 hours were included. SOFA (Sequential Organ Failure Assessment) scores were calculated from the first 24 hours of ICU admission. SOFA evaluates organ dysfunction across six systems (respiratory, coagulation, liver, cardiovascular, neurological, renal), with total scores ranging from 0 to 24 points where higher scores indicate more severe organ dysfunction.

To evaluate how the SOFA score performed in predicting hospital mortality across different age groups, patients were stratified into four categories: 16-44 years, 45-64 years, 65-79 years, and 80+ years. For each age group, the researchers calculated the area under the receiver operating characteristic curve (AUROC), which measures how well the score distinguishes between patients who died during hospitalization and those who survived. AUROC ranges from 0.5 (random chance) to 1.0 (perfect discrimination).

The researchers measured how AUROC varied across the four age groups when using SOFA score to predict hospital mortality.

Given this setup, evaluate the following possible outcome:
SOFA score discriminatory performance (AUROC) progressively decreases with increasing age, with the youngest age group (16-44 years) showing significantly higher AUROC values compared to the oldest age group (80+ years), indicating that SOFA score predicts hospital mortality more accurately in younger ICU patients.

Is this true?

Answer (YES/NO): YES